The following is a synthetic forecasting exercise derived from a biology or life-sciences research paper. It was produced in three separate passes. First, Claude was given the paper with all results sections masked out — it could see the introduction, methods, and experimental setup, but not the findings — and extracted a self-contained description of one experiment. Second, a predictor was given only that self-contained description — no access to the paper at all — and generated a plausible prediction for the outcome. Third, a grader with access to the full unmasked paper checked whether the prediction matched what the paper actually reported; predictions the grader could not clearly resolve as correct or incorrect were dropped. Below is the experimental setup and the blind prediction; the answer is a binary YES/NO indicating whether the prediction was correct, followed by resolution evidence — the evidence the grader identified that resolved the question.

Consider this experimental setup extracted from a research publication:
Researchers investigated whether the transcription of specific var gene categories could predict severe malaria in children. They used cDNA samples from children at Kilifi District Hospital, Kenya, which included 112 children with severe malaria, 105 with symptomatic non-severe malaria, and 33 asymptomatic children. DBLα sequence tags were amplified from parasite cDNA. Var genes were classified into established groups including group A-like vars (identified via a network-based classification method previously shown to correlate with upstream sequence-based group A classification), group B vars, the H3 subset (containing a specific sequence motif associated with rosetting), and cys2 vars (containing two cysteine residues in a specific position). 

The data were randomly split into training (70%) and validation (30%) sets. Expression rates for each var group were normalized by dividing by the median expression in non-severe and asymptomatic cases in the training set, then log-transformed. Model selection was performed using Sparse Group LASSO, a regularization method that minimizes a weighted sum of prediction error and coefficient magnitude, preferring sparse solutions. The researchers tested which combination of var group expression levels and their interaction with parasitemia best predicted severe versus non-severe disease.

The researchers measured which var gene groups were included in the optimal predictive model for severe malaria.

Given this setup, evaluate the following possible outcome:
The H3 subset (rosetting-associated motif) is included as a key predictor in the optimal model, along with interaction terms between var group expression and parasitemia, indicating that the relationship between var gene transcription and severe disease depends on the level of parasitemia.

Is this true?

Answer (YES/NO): YES